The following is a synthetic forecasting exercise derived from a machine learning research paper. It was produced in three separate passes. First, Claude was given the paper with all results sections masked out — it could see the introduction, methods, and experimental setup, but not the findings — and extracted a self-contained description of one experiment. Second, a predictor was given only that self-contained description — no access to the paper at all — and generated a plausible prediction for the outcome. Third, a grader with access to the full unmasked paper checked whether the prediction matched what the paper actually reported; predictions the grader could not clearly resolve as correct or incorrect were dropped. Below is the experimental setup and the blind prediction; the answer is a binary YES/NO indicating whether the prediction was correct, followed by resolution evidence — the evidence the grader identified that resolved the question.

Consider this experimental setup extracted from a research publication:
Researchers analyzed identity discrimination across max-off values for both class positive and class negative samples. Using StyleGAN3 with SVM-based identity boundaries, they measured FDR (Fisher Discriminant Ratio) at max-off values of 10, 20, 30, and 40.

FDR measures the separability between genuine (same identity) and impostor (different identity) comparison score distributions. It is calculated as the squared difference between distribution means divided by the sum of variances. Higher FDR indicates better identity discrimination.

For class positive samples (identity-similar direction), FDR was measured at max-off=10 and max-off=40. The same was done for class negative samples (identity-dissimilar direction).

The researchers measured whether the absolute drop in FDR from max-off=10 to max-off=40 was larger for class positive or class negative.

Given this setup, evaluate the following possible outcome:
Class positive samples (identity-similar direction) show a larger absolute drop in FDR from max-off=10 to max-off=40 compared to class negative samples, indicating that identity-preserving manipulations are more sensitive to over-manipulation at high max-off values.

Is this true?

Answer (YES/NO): YES